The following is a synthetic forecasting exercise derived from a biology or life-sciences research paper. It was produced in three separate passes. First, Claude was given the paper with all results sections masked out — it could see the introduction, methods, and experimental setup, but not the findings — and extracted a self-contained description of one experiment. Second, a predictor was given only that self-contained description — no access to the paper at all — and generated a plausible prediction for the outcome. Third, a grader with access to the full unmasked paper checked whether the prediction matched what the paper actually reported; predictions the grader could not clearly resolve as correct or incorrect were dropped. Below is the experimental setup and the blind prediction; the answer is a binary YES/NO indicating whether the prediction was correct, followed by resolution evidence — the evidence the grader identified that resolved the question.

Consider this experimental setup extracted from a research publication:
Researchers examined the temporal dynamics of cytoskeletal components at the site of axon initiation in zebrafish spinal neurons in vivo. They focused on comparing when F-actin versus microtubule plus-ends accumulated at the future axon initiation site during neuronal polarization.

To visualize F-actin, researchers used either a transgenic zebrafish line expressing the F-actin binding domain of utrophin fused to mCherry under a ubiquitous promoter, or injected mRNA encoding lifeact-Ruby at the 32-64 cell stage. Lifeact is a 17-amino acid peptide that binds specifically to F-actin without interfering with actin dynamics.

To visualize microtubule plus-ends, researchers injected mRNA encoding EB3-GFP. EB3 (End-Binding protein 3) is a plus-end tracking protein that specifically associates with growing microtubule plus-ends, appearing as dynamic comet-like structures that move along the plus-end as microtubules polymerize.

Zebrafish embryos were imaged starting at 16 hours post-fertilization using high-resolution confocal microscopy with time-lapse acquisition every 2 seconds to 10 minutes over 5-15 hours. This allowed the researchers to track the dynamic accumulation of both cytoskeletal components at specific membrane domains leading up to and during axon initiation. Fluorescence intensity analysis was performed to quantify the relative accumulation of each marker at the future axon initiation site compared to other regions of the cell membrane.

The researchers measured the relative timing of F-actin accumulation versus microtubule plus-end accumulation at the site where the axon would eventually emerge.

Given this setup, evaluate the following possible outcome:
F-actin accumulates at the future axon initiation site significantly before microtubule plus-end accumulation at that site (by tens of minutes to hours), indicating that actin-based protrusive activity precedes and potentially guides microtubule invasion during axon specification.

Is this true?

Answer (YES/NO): YES